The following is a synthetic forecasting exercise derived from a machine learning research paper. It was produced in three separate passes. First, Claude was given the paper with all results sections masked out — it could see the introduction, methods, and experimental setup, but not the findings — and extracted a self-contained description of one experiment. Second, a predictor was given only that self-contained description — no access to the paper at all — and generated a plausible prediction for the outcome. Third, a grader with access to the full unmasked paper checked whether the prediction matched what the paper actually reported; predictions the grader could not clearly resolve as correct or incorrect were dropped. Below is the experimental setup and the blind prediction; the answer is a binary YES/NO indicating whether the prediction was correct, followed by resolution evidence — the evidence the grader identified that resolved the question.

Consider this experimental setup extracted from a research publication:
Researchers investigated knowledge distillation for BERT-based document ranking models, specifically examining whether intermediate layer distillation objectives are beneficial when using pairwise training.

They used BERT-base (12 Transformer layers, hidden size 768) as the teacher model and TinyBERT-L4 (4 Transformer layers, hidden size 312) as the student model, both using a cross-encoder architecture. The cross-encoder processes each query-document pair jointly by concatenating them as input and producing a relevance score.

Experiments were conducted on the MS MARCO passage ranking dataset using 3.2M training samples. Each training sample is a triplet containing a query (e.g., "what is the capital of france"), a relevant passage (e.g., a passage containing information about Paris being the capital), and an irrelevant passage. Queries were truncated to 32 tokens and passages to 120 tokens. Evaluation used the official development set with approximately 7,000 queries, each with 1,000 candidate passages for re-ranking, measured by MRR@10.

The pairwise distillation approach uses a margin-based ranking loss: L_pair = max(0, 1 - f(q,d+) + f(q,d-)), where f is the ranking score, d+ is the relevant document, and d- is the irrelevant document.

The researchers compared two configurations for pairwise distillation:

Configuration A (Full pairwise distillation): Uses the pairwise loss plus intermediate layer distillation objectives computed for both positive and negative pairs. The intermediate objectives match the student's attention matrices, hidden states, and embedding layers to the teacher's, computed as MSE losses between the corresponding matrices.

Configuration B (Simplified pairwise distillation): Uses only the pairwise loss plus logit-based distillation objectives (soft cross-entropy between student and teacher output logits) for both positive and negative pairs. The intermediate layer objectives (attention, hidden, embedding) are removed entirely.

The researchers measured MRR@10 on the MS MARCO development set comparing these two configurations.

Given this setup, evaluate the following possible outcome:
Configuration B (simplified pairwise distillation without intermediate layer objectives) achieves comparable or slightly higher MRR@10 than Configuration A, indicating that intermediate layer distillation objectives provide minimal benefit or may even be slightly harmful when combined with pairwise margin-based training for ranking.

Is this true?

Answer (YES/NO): YES